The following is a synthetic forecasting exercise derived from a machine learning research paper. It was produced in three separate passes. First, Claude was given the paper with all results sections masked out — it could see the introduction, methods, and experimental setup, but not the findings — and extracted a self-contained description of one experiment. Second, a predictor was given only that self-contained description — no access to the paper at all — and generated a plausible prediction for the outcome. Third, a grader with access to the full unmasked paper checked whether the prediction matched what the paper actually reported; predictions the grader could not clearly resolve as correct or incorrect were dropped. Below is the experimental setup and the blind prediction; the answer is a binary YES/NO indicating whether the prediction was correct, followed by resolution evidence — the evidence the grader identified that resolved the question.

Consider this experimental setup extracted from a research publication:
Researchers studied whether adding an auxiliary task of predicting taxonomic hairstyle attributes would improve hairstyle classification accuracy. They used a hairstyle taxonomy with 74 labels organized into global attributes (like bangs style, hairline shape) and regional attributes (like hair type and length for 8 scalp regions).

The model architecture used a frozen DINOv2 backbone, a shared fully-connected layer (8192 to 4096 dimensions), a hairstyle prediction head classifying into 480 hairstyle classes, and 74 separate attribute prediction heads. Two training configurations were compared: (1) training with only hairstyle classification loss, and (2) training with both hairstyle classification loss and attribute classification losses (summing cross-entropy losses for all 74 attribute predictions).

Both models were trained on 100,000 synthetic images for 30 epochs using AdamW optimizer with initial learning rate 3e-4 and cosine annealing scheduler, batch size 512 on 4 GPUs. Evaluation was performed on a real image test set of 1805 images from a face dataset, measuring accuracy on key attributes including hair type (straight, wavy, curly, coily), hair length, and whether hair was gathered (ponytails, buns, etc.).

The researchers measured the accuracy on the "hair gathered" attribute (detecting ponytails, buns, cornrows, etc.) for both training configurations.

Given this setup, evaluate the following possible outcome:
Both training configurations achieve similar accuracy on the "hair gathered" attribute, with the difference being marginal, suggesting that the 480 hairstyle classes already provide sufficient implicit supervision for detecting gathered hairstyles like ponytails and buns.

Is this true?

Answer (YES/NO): YES